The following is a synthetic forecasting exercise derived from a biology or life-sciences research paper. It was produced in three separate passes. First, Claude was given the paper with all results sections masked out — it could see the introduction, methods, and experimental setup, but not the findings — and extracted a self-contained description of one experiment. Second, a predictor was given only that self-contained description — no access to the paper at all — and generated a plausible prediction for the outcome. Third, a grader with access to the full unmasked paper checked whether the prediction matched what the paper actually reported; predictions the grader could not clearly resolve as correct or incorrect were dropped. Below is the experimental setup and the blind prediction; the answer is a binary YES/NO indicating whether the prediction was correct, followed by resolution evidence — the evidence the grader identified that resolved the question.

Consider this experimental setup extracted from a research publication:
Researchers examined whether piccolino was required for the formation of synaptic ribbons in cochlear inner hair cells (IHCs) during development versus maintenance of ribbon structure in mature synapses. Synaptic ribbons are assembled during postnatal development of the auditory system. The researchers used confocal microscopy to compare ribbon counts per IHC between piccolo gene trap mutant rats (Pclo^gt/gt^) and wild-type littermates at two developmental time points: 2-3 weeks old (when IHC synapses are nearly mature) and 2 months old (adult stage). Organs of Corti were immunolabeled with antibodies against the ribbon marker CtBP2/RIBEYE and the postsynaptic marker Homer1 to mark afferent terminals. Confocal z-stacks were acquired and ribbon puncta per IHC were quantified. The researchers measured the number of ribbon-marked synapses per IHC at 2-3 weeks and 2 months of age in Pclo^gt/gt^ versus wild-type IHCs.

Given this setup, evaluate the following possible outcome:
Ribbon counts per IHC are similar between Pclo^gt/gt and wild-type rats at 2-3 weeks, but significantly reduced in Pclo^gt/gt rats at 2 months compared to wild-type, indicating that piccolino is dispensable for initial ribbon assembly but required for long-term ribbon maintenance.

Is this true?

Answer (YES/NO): NO